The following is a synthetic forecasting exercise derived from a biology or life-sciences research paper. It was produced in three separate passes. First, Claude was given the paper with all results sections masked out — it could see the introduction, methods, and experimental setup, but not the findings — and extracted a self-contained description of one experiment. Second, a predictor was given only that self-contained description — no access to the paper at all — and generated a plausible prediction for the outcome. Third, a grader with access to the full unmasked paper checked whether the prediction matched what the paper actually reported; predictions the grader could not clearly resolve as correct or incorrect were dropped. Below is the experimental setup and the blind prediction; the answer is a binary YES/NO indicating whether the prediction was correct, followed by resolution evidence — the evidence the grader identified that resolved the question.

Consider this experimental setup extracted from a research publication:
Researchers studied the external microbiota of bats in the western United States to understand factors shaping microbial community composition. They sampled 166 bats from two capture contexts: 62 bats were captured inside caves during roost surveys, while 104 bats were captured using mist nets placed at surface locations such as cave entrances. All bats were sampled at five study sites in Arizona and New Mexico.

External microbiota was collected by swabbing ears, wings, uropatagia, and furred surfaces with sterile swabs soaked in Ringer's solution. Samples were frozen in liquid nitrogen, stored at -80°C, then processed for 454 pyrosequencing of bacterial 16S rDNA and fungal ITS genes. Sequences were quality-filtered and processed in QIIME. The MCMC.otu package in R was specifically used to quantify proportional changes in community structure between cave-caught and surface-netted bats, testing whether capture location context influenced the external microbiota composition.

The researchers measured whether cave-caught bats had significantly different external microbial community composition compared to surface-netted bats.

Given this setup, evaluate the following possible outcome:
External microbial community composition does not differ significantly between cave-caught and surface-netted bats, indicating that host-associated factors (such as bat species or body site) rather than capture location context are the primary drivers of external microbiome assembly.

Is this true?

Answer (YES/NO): NO